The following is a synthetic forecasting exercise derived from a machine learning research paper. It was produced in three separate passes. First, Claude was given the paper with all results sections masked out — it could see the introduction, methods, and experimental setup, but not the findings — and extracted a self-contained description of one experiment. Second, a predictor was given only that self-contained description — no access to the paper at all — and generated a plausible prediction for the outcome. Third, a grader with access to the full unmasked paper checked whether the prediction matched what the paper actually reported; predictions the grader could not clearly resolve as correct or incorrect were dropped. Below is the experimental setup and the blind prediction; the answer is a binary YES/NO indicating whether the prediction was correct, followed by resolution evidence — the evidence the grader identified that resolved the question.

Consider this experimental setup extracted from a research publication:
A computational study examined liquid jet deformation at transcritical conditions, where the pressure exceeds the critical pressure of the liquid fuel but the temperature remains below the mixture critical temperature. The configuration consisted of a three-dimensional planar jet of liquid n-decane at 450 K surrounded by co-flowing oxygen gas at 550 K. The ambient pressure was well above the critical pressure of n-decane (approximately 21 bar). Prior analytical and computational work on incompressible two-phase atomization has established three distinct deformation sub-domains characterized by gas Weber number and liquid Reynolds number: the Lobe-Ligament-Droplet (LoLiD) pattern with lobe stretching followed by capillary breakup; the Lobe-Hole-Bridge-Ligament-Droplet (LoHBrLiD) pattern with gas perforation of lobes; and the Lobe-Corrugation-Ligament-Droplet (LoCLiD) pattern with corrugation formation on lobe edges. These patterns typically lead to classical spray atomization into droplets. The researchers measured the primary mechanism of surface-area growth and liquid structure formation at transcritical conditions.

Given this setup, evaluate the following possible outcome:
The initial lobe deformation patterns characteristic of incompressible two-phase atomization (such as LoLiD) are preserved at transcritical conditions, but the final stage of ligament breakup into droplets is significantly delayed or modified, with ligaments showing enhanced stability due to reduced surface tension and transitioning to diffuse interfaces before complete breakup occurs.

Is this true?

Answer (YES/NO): NO